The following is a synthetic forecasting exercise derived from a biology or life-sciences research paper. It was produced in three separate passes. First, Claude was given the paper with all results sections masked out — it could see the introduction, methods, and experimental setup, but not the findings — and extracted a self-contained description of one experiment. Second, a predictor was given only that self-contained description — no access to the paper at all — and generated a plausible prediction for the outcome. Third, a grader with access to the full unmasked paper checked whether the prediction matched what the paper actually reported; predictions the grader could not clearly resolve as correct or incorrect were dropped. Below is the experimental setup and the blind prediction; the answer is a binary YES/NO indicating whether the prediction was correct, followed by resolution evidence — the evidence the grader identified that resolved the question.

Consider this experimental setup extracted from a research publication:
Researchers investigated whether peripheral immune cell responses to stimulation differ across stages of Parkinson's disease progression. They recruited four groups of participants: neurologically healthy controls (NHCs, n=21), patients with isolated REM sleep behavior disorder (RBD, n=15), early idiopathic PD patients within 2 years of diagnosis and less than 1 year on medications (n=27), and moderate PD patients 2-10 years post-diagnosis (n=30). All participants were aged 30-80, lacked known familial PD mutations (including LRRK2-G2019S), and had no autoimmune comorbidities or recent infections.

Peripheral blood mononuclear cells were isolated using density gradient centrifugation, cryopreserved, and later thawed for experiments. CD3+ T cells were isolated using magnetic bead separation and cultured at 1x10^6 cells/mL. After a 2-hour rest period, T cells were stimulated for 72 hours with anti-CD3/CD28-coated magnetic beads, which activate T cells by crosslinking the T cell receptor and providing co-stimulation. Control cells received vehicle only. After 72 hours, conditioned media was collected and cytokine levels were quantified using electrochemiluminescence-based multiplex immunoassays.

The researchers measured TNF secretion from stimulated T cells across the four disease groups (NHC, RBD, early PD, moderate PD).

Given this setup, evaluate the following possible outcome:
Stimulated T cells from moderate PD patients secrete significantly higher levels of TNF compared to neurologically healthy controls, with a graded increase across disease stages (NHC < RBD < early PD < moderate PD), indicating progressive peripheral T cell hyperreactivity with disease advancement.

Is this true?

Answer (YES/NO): NO